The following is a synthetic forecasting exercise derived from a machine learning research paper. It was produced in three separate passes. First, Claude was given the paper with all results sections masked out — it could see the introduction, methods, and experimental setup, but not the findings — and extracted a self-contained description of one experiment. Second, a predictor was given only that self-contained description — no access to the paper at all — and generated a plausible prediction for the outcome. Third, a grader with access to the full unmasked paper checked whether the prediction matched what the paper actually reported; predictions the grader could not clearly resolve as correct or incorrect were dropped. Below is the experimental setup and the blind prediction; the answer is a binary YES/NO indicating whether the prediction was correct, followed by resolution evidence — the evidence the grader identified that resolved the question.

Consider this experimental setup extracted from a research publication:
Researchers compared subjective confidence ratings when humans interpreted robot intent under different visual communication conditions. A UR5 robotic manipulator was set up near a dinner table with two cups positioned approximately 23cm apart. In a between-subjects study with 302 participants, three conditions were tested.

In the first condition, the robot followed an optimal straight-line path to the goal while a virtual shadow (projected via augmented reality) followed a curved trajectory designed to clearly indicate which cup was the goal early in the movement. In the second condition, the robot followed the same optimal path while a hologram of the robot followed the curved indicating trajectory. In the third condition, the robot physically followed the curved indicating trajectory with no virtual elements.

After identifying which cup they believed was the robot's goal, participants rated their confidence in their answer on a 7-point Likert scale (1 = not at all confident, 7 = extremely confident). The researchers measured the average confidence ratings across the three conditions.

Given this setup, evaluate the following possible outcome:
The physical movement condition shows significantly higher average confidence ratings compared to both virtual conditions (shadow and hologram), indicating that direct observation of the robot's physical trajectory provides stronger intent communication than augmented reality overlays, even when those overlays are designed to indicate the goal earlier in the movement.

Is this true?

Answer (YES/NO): NO